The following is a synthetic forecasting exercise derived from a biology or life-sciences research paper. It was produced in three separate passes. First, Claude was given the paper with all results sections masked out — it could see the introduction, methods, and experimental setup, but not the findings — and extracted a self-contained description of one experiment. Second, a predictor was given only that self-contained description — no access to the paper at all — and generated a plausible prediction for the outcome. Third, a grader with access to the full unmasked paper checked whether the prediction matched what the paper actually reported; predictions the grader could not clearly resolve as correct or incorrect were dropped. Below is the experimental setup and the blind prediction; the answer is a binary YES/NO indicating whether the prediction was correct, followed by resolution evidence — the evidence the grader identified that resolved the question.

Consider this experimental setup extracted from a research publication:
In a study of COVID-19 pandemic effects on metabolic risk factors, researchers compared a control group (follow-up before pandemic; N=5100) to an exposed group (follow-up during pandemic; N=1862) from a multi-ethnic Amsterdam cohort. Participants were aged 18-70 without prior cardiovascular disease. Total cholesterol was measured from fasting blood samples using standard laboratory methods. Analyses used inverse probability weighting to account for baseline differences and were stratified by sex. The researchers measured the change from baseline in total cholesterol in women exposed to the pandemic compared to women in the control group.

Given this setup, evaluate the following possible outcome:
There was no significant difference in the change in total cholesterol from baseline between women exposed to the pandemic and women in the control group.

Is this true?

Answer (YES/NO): YES